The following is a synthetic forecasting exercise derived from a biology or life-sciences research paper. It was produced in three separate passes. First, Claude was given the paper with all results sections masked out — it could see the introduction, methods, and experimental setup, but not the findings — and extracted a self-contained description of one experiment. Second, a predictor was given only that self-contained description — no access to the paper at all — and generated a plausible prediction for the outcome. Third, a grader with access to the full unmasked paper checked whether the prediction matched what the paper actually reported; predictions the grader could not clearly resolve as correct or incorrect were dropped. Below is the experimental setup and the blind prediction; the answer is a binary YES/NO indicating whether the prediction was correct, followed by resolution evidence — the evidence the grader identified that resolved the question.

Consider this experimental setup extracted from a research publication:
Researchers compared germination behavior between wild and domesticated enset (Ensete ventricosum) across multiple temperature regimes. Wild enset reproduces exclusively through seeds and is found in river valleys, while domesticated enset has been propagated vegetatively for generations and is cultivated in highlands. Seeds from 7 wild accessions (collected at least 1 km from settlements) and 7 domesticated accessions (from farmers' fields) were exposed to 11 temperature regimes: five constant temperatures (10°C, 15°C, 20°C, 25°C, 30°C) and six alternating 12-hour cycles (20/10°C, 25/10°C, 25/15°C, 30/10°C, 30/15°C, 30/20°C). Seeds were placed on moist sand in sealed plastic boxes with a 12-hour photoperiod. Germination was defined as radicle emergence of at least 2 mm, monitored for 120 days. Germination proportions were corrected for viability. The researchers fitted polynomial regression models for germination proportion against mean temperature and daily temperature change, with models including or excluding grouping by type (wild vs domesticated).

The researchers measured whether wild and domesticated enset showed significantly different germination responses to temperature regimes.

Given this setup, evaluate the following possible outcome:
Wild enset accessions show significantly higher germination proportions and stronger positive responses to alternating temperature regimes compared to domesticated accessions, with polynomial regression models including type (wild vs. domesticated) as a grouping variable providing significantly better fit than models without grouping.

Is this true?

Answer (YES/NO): NO